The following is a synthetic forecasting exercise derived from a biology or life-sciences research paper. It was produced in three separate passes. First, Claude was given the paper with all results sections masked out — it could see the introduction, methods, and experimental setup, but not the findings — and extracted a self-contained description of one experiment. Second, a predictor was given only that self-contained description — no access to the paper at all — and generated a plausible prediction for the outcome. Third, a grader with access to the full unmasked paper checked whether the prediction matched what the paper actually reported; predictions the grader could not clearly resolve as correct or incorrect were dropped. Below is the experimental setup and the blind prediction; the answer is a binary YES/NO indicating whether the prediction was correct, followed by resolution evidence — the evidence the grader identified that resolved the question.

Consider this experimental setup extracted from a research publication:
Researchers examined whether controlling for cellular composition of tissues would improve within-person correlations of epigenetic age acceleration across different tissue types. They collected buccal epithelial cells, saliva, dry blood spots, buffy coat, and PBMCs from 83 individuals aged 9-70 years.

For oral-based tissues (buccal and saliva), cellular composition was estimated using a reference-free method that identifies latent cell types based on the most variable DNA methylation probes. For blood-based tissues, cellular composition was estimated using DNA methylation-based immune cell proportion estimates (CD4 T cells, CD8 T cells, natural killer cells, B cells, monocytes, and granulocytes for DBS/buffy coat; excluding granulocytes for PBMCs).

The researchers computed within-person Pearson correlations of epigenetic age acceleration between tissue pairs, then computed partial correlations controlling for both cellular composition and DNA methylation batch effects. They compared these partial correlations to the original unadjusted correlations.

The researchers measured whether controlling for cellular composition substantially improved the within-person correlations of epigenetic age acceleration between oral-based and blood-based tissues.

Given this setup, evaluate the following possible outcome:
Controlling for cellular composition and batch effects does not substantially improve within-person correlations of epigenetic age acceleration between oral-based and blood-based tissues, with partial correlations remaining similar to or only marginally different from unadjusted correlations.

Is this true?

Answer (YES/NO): YES